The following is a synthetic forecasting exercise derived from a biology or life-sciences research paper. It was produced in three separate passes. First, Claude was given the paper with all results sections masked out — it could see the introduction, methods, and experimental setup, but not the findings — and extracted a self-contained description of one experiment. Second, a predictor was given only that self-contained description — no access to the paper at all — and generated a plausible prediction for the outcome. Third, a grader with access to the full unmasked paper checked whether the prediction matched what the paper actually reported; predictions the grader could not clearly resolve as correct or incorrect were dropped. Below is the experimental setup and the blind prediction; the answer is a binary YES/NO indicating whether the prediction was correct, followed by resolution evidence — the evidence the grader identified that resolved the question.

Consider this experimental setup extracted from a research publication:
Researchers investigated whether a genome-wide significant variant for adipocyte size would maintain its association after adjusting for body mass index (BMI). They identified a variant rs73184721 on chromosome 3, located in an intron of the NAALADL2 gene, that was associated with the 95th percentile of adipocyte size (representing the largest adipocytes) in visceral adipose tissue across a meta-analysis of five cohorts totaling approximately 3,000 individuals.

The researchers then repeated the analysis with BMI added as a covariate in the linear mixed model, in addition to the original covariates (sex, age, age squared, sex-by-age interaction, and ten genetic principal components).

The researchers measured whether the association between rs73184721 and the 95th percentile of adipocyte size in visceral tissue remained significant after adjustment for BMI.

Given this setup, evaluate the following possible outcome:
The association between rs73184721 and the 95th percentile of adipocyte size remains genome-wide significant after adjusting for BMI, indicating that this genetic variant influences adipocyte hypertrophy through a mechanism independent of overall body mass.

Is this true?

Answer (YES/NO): NO